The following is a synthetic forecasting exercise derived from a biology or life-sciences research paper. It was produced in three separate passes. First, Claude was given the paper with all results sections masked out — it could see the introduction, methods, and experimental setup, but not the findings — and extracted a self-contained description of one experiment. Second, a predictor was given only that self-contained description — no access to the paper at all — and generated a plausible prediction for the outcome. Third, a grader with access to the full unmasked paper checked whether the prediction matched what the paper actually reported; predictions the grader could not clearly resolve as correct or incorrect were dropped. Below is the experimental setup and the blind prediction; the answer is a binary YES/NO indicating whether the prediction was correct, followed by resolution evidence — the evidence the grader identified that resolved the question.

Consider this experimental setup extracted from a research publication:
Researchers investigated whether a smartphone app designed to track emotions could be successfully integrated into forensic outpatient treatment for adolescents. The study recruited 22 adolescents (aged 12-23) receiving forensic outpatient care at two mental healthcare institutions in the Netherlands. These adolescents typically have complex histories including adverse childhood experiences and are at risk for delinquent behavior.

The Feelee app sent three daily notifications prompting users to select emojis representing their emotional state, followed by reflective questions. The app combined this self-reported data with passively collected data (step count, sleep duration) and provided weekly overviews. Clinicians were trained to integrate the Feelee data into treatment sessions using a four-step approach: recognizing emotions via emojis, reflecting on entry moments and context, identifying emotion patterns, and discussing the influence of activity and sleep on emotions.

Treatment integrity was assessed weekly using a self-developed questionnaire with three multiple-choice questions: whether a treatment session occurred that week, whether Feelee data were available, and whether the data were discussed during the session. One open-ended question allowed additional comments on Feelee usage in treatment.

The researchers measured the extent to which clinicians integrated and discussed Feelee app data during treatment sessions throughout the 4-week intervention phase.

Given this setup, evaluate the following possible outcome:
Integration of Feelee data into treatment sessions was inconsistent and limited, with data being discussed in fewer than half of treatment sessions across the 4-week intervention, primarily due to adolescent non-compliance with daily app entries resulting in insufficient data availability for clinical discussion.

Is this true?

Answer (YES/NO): NO